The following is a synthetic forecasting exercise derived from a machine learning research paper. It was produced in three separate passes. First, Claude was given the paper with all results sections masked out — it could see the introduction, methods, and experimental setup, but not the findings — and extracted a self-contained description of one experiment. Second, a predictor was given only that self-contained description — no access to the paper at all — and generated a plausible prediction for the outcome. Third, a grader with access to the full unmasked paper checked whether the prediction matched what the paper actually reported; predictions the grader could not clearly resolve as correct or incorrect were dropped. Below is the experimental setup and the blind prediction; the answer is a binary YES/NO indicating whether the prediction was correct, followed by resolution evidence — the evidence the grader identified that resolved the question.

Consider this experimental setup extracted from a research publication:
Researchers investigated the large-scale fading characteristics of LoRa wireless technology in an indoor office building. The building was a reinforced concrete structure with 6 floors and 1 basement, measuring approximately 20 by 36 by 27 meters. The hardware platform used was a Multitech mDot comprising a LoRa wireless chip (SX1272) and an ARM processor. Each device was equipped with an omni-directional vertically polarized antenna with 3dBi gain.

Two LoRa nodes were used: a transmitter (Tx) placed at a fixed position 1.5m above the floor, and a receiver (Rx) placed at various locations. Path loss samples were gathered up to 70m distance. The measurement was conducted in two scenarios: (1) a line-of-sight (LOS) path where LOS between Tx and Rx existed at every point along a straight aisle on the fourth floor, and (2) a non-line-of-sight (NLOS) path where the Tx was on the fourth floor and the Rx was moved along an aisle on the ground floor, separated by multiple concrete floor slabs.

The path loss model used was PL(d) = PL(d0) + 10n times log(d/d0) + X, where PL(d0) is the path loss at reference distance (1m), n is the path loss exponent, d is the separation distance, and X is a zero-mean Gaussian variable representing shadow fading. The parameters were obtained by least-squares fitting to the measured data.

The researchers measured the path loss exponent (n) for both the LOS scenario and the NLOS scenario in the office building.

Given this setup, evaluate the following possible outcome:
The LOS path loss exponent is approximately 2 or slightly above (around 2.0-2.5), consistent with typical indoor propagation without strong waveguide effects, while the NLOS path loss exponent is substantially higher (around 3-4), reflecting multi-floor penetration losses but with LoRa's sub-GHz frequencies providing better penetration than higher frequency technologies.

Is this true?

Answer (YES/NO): NO